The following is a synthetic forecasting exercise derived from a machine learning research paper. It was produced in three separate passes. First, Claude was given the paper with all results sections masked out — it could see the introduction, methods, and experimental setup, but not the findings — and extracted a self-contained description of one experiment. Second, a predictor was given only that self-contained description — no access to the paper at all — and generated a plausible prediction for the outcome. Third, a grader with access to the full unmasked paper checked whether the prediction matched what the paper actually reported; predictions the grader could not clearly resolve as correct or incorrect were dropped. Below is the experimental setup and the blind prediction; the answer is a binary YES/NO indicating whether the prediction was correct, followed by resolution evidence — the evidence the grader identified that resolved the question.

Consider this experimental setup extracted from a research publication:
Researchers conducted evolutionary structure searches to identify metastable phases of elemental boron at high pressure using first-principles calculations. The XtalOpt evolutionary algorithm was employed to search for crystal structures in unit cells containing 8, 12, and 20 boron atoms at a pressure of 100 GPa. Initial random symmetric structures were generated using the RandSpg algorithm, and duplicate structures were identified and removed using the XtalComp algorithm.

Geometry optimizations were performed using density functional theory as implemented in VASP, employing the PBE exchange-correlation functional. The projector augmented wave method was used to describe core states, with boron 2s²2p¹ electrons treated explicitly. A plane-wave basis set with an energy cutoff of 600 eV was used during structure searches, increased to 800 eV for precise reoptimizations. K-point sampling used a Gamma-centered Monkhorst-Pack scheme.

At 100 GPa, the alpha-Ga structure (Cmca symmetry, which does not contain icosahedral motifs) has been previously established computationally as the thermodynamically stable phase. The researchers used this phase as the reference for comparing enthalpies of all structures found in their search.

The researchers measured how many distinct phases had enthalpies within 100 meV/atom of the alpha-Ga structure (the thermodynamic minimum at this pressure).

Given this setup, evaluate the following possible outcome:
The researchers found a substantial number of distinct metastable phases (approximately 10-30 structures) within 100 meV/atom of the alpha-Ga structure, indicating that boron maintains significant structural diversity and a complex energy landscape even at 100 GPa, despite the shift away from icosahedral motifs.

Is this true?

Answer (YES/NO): YES